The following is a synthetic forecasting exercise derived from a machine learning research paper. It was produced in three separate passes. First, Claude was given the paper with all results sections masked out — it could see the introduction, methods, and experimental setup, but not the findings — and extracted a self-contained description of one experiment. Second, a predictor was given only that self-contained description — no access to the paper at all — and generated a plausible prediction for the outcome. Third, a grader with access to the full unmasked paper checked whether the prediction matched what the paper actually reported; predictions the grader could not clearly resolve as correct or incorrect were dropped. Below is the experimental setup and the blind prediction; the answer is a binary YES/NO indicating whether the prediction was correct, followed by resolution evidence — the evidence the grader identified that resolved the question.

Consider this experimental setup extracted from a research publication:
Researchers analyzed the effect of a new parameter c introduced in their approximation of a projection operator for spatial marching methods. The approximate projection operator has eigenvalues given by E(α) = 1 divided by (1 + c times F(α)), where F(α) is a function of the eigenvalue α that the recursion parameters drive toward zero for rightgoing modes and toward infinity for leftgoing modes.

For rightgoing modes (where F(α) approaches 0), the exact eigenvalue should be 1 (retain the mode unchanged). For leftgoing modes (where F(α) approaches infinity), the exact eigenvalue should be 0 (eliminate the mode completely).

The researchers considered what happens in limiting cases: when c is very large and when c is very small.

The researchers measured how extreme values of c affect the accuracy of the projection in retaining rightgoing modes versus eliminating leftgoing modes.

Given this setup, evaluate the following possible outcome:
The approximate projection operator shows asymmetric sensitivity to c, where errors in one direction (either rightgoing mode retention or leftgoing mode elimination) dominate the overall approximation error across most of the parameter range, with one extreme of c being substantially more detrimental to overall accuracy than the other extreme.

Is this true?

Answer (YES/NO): NO